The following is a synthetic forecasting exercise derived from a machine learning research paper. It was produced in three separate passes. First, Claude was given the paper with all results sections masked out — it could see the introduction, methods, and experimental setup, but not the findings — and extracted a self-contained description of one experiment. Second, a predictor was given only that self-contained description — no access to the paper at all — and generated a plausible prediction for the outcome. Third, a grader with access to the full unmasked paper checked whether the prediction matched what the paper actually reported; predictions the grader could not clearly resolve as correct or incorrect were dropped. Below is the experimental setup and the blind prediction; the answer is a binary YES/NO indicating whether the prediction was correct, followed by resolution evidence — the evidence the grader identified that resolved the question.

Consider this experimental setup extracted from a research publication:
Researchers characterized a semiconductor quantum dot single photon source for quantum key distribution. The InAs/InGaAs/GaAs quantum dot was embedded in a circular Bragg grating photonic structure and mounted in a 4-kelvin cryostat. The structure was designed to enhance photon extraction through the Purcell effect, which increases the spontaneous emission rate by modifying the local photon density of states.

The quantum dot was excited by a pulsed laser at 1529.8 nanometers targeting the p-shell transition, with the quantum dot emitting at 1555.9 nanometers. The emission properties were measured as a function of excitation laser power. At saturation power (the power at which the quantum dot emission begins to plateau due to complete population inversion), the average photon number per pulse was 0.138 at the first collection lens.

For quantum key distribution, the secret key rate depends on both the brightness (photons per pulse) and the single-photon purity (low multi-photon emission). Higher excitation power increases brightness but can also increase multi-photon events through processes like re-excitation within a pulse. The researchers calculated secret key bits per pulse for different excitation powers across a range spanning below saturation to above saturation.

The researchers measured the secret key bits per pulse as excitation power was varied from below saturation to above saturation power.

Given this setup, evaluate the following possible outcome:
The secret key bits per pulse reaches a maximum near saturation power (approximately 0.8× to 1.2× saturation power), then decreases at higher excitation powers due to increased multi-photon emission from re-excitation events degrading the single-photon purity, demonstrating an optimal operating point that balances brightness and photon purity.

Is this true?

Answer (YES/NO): NO